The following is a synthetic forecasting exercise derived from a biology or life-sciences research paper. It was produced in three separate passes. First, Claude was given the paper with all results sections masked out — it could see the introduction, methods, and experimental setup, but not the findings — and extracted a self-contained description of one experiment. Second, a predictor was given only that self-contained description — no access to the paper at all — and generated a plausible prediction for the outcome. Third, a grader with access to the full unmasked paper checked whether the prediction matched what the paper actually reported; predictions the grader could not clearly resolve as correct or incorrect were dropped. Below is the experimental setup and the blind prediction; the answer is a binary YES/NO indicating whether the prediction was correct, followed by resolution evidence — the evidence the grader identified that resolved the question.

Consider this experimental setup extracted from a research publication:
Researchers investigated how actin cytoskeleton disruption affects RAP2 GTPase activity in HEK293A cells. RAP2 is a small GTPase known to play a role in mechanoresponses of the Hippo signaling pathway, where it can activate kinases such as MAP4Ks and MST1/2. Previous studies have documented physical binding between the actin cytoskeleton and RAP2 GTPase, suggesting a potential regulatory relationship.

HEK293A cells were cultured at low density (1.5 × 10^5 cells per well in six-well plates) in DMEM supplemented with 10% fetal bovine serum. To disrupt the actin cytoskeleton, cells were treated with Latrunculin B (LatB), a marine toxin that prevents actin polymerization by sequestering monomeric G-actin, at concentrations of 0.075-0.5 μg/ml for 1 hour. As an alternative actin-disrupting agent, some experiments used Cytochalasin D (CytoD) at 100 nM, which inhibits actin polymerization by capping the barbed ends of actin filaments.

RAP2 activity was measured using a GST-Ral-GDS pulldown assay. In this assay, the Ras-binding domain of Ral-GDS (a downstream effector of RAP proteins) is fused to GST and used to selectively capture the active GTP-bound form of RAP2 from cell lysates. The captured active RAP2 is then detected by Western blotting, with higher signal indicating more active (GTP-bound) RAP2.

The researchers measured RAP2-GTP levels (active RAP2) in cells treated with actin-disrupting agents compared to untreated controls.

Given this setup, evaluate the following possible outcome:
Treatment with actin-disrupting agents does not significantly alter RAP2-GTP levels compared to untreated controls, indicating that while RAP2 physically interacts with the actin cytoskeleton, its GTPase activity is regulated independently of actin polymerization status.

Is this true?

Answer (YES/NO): NO